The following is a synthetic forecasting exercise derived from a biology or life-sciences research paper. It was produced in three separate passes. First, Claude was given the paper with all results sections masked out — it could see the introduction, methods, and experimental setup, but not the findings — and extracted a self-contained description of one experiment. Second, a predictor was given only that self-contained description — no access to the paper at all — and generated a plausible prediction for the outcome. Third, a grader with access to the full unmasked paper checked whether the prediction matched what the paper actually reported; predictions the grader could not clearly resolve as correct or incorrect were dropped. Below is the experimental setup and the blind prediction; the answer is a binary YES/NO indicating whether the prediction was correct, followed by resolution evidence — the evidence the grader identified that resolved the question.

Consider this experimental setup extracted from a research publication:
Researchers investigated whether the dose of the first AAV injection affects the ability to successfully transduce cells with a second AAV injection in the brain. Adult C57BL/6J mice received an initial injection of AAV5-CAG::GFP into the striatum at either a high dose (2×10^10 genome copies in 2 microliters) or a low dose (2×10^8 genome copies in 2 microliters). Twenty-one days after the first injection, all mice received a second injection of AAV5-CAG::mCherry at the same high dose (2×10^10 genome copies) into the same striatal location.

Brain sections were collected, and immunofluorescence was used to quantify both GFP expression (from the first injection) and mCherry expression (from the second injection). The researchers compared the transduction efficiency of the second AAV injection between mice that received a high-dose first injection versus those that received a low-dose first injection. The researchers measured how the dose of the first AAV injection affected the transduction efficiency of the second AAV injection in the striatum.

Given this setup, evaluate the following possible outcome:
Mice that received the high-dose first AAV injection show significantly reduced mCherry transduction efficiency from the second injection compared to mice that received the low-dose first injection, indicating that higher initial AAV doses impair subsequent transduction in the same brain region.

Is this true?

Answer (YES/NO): YES